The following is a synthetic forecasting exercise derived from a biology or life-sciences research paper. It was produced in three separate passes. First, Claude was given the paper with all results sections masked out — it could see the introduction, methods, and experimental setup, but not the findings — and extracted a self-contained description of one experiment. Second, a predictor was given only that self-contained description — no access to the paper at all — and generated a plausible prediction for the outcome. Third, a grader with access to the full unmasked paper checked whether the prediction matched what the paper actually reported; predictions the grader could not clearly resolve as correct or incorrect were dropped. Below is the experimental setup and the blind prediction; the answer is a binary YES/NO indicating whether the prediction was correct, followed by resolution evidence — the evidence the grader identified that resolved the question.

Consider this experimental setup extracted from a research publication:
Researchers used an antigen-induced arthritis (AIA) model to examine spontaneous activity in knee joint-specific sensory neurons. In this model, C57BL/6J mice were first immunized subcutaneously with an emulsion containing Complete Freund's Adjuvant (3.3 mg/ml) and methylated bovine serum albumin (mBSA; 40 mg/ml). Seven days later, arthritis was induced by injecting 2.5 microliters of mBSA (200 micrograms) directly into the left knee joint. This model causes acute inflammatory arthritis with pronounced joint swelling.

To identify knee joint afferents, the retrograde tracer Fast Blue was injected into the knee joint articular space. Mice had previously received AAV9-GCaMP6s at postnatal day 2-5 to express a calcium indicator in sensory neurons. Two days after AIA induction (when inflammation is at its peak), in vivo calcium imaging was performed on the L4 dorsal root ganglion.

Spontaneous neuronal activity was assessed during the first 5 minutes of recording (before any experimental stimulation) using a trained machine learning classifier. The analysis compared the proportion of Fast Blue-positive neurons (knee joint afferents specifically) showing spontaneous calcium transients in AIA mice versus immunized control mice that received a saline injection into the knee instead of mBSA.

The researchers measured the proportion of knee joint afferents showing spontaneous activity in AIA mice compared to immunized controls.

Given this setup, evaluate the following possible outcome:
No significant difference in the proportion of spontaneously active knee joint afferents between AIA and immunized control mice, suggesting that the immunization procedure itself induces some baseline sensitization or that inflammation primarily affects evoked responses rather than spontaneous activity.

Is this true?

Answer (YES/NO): NO